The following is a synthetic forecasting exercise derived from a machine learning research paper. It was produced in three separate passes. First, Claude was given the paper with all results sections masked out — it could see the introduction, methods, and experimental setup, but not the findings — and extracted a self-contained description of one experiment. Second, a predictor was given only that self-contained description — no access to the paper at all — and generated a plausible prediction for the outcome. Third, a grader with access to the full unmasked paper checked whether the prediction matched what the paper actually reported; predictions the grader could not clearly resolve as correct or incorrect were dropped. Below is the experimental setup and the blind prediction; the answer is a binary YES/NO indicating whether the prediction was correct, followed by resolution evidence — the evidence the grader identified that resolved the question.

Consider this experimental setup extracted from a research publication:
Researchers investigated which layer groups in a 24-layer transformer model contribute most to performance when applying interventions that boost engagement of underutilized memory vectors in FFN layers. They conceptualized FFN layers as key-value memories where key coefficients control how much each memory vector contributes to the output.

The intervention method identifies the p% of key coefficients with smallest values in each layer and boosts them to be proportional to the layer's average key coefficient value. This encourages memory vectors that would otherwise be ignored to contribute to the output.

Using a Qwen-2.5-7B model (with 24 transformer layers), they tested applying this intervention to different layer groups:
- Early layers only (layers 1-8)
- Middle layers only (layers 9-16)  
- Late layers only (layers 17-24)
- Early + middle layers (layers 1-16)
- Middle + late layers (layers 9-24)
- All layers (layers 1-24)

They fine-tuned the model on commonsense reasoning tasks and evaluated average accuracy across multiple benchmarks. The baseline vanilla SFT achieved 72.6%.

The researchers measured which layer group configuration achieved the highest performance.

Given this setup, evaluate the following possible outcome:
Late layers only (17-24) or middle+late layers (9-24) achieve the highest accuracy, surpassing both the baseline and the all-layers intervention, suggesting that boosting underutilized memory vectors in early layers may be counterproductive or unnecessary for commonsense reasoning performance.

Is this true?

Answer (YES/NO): NO